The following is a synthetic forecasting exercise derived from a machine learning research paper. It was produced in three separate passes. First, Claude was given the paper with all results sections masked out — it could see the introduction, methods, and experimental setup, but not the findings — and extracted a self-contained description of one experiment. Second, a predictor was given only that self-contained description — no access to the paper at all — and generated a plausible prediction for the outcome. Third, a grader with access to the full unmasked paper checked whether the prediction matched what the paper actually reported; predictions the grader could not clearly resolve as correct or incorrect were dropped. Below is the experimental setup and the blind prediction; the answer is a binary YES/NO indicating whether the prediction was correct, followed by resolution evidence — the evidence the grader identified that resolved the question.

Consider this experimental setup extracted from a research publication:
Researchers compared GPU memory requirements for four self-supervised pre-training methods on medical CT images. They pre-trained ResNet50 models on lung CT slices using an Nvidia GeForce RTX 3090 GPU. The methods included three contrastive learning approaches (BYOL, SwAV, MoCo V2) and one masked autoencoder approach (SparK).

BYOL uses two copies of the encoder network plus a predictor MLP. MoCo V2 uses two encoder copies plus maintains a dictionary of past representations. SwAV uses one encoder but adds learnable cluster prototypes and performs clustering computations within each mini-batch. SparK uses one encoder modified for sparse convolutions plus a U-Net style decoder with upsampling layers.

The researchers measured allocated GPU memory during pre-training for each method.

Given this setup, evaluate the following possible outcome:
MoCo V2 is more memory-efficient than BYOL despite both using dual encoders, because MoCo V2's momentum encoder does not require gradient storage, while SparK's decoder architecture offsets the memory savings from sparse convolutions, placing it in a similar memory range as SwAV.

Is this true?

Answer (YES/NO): NO